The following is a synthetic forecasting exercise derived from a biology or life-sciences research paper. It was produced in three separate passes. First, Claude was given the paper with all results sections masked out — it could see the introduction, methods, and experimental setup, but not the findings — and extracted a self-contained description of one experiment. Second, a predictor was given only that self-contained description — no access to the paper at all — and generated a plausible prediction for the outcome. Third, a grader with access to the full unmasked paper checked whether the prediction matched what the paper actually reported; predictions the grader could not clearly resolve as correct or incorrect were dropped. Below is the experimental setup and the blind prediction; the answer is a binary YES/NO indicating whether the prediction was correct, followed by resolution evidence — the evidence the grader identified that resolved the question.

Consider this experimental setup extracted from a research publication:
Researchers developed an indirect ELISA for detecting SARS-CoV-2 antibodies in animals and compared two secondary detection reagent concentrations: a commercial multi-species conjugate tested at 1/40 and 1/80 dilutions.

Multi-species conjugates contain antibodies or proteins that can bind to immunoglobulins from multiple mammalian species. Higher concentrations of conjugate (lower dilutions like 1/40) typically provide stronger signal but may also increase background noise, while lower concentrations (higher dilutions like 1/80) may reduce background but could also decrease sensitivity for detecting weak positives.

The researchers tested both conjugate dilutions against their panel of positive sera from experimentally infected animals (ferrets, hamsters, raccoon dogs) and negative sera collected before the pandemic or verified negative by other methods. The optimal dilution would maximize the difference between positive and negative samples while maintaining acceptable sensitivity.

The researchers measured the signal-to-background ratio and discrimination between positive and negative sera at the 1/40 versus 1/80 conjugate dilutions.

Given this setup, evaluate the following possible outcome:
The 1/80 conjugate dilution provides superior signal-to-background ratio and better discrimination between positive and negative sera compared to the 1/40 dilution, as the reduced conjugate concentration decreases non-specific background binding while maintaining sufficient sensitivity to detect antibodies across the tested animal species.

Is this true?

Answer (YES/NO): YES